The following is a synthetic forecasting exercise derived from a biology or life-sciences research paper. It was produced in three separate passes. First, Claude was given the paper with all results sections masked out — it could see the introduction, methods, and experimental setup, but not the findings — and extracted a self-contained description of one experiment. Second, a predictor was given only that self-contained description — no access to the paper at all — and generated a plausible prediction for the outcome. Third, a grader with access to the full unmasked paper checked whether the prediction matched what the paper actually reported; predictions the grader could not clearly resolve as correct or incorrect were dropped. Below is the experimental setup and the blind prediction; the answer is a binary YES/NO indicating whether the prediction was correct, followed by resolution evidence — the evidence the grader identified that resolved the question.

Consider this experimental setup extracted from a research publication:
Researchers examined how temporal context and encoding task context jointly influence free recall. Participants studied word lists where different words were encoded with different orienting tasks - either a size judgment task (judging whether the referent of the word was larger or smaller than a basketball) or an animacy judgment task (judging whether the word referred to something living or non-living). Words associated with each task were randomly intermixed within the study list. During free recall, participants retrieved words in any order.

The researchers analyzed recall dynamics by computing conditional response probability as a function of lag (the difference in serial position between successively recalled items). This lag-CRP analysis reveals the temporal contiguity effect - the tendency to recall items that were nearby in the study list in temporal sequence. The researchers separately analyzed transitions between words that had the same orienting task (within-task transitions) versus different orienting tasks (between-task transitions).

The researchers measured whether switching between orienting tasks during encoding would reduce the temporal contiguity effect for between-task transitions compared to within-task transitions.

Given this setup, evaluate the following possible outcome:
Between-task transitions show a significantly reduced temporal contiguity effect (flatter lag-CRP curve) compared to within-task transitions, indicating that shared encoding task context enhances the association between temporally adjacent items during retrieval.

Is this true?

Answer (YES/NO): YES